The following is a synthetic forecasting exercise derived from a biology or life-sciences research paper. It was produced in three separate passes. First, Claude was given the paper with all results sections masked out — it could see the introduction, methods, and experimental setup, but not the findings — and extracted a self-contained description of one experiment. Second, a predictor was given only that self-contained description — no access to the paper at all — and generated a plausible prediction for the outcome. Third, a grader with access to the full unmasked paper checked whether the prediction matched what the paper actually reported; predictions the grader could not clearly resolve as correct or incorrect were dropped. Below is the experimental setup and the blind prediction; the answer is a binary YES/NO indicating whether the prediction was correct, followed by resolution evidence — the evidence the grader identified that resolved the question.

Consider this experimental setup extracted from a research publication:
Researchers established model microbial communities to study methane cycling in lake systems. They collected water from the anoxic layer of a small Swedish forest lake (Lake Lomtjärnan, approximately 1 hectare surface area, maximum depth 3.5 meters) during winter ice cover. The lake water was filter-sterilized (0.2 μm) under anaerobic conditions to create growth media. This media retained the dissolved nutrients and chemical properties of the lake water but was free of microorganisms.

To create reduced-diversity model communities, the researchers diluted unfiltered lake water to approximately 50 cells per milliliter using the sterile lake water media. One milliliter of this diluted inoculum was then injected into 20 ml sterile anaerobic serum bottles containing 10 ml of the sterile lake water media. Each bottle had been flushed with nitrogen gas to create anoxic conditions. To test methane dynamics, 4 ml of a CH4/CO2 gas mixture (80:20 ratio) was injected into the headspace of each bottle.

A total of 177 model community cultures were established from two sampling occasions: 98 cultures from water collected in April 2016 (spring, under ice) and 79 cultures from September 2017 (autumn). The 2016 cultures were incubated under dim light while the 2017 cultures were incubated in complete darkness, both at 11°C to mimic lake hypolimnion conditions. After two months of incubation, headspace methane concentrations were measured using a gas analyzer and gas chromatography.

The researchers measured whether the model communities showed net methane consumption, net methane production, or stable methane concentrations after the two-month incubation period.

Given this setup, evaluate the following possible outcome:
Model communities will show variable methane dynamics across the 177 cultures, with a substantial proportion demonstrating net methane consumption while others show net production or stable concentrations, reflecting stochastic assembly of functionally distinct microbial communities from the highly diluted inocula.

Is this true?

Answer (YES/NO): NO